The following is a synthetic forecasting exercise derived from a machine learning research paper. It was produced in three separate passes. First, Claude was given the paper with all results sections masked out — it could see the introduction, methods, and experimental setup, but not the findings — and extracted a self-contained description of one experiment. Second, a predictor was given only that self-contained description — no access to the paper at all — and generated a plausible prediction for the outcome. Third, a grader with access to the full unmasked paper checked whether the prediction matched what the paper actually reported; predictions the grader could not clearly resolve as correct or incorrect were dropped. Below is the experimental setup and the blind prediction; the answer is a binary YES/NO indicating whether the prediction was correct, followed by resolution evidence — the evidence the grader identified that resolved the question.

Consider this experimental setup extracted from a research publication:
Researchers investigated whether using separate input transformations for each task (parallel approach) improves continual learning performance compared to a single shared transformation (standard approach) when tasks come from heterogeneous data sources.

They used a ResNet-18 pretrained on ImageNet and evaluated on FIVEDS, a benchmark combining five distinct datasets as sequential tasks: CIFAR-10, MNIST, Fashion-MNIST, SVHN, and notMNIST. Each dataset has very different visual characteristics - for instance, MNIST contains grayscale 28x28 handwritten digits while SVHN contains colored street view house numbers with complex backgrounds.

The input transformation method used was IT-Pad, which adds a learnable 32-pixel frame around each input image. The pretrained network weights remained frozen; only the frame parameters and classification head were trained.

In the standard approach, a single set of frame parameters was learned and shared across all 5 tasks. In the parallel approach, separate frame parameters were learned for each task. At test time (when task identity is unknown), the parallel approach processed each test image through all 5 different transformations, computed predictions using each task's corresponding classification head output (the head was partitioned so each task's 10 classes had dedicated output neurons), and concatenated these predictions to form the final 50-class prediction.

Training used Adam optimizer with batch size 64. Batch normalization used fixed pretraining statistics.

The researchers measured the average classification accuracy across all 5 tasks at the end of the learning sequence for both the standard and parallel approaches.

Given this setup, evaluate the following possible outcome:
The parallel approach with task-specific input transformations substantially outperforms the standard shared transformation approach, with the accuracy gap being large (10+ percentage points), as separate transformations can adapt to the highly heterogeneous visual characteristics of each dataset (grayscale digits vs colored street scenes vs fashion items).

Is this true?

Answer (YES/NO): NO